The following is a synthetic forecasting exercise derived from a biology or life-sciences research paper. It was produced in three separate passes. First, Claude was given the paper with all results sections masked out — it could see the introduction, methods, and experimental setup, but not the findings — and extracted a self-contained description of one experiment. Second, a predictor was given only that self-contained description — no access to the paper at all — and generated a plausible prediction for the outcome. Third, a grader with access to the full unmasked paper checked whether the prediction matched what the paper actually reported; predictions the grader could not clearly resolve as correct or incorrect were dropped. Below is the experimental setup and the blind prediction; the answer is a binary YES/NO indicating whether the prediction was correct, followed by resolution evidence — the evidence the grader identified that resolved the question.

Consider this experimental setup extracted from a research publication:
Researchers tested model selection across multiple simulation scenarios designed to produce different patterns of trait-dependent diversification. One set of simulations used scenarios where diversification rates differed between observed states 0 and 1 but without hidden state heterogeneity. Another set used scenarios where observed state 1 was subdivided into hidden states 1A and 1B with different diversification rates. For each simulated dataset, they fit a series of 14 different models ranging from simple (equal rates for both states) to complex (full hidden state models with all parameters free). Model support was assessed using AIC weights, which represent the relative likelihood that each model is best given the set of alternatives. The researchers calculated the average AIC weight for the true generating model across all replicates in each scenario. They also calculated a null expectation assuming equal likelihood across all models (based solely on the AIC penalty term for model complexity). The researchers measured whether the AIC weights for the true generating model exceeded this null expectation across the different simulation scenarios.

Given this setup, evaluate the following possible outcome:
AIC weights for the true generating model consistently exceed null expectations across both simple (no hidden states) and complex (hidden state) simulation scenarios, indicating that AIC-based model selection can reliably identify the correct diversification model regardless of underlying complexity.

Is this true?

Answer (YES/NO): NO